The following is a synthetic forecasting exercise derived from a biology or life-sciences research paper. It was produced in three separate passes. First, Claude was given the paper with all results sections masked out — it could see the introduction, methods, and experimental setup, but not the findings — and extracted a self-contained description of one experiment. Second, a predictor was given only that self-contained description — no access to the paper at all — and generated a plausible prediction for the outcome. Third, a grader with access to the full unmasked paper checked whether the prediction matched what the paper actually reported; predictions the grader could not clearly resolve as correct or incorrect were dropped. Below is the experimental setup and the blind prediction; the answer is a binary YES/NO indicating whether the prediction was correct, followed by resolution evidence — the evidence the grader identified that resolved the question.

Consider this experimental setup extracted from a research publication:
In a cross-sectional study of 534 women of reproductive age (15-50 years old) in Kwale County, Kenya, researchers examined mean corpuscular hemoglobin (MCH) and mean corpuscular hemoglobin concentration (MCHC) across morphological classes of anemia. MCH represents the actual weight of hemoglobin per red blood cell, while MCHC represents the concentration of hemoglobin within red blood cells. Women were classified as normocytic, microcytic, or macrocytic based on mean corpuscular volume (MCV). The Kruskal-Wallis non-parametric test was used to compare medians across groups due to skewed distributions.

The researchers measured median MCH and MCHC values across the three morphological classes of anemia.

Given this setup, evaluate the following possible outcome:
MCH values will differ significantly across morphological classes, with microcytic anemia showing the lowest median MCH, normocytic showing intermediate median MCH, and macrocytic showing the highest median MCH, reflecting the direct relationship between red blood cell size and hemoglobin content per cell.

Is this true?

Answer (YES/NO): YES